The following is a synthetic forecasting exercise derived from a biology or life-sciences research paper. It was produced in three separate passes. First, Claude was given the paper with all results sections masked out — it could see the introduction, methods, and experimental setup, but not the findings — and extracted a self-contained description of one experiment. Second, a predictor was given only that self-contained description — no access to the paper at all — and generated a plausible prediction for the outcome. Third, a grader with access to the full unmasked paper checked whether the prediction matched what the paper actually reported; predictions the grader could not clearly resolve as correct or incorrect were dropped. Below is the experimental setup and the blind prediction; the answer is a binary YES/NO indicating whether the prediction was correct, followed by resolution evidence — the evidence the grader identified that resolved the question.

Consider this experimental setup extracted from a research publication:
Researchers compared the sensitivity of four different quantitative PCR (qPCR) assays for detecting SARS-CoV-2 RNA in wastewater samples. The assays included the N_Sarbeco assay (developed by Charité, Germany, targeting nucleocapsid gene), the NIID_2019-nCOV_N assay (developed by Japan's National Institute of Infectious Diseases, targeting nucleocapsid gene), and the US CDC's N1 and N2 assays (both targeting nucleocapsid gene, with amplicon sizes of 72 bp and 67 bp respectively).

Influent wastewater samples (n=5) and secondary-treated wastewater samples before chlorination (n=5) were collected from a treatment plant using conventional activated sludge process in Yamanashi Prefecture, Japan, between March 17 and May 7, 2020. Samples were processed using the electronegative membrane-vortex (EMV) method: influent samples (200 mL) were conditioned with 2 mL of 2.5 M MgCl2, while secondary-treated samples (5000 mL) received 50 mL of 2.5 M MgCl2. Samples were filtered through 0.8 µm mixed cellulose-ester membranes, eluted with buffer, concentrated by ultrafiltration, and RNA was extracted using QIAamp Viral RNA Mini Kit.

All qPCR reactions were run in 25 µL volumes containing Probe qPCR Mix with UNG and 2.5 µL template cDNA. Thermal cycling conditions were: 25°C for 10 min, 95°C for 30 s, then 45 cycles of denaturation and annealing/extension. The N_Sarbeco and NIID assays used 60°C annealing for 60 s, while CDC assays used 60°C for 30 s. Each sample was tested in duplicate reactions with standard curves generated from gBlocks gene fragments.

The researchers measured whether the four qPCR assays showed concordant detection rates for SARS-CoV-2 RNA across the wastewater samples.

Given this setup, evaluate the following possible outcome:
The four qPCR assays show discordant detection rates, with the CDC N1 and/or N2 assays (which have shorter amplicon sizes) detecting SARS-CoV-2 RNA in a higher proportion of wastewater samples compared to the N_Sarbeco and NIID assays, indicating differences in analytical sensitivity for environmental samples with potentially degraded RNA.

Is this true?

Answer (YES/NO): NO